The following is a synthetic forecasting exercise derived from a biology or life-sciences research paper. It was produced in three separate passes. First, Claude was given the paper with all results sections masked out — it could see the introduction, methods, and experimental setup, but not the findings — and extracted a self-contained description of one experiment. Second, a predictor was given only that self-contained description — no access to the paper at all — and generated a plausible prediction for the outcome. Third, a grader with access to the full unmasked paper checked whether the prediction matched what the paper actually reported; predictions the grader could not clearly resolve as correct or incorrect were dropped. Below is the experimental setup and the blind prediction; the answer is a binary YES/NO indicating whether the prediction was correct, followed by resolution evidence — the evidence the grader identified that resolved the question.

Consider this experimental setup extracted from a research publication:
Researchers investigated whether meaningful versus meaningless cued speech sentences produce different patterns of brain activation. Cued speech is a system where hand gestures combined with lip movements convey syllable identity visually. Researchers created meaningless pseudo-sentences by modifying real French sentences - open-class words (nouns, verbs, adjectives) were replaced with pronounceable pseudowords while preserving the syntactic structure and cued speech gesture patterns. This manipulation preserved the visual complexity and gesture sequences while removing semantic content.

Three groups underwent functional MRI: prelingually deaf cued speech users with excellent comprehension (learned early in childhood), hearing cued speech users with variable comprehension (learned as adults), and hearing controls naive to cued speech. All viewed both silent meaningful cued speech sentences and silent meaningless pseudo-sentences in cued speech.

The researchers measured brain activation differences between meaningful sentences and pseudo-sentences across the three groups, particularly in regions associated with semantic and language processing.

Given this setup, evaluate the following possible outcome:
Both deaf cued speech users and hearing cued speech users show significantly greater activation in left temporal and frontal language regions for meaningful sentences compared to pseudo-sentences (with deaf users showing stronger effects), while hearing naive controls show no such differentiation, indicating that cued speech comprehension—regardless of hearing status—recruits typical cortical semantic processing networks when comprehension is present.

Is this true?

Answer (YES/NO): NO